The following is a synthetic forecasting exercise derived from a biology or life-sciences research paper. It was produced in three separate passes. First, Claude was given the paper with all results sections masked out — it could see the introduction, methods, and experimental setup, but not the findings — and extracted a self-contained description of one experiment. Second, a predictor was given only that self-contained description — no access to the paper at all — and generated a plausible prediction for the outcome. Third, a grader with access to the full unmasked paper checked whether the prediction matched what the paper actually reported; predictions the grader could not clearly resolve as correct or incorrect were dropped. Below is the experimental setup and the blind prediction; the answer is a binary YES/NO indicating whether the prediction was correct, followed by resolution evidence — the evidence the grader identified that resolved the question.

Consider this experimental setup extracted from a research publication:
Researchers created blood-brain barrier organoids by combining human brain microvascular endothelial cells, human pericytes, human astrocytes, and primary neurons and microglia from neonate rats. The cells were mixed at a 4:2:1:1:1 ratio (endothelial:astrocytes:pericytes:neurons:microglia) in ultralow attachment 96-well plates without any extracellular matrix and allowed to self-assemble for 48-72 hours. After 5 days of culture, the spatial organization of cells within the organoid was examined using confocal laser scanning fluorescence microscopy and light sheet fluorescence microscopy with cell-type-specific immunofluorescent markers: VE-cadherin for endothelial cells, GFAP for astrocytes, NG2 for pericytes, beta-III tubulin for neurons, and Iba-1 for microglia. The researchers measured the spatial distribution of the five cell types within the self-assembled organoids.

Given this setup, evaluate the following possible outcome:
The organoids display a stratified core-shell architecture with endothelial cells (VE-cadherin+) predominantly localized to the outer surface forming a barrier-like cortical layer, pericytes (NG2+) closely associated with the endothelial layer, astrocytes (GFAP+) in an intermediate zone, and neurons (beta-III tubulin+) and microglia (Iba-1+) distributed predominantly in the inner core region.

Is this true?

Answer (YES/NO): NO